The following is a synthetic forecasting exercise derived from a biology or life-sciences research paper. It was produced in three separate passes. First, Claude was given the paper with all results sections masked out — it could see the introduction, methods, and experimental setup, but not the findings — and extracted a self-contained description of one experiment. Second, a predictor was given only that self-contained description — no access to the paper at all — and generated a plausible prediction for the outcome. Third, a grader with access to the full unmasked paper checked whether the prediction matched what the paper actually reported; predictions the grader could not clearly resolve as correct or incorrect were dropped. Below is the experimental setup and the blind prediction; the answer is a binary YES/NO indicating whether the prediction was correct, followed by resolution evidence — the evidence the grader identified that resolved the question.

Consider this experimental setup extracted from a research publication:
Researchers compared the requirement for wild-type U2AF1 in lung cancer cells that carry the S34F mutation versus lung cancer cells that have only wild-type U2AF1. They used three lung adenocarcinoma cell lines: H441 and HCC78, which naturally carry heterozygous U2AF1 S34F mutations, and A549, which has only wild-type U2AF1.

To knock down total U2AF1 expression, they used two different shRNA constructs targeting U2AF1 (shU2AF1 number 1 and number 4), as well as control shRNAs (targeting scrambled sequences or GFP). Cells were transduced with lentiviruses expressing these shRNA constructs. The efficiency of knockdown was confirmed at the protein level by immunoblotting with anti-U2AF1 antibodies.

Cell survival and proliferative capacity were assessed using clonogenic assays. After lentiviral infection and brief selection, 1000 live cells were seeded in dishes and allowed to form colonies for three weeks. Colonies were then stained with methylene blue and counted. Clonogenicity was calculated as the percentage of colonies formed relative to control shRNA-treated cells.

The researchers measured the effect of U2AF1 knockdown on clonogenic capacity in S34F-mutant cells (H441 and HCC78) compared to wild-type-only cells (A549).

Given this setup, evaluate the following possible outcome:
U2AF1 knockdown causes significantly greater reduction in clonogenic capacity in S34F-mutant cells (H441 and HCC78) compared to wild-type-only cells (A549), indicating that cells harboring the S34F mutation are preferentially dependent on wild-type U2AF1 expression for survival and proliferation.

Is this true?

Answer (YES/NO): NO